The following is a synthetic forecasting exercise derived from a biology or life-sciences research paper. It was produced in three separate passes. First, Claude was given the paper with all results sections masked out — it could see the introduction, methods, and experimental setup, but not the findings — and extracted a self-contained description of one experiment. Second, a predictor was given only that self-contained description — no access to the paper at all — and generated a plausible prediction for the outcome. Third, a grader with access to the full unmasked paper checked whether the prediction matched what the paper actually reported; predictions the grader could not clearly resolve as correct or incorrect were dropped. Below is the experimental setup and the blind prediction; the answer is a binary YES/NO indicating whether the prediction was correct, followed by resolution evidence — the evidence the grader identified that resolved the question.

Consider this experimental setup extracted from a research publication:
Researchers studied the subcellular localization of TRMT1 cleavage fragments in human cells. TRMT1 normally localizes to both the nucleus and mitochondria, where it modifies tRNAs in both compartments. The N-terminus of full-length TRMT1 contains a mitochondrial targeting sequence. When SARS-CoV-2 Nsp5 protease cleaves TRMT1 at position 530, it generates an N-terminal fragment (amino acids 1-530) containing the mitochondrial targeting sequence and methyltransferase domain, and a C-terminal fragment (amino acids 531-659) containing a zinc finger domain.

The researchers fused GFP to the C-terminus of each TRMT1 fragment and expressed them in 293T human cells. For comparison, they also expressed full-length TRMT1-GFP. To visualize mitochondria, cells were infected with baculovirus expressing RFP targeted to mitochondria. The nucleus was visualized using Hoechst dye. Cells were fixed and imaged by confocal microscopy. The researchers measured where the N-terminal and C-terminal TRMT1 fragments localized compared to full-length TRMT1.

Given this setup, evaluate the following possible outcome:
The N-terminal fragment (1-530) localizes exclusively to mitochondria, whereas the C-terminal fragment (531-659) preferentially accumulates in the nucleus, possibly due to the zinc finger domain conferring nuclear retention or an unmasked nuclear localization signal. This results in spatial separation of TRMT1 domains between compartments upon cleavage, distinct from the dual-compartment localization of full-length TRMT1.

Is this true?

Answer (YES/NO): NO